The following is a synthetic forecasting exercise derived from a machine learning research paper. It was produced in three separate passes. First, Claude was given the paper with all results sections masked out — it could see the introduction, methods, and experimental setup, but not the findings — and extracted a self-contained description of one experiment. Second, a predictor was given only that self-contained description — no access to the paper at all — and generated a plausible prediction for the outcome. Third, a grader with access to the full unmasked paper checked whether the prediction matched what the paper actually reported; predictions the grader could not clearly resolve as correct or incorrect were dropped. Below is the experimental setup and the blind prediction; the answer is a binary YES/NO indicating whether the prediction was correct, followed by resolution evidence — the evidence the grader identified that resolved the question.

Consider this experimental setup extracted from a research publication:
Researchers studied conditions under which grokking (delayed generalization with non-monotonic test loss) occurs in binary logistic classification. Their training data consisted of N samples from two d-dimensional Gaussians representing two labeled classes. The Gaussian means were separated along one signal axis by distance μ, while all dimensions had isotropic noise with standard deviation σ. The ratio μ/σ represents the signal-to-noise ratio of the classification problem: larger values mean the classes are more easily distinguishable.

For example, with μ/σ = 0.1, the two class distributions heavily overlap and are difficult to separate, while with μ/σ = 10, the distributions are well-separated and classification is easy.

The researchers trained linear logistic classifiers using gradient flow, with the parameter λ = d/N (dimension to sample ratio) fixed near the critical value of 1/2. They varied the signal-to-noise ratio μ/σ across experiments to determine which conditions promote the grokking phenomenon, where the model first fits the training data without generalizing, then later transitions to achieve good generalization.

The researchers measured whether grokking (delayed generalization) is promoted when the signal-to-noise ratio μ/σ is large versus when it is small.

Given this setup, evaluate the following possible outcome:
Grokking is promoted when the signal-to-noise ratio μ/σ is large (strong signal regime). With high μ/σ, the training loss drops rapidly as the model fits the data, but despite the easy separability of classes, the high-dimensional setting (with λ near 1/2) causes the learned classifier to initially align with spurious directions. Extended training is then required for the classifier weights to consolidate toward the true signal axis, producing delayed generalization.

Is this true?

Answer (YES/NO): NO